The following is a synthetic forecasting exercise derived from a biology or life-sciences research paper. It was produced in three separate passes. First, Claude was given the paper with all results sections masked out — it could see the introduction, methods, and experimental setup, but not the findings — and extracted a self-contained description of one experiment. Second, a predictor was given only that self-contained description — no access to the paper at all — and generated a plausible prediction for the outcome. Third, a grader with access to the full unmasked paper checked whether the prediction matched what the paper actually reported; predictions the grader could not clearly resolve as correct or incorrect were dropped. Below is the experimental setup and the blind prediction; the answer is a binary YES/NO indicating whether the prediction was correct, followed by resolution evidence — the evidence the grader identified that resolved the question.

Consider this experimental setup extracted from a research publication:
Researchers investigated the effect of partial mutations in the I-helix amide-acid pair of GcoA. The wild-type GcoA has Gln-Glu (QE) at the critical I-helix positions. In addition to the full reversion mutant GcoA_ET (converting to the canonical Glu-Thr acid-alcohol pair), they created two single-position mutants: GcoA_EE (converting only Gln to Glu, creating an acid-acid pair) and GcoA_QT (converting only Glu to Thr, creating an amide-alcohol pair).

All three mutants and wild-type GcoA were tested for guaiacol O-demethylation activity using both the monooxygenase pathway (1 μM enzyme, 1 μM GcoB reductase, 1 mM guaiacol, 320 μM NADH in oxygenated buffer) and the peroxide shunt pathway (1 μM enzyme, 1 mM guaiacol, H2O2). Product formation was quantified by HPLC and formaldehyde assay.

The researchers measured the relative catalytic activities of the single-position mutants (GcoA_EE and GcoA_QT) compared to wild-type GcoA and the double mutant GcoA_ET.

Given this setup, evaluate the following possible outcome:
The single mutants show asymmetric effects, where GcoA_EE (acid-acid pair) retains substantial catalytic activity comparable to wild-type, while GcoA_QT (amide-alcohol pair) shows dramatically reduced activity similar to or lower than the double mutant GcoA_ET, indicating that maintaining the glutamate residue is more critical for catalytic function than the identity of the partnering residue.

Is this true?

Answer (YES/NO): NO